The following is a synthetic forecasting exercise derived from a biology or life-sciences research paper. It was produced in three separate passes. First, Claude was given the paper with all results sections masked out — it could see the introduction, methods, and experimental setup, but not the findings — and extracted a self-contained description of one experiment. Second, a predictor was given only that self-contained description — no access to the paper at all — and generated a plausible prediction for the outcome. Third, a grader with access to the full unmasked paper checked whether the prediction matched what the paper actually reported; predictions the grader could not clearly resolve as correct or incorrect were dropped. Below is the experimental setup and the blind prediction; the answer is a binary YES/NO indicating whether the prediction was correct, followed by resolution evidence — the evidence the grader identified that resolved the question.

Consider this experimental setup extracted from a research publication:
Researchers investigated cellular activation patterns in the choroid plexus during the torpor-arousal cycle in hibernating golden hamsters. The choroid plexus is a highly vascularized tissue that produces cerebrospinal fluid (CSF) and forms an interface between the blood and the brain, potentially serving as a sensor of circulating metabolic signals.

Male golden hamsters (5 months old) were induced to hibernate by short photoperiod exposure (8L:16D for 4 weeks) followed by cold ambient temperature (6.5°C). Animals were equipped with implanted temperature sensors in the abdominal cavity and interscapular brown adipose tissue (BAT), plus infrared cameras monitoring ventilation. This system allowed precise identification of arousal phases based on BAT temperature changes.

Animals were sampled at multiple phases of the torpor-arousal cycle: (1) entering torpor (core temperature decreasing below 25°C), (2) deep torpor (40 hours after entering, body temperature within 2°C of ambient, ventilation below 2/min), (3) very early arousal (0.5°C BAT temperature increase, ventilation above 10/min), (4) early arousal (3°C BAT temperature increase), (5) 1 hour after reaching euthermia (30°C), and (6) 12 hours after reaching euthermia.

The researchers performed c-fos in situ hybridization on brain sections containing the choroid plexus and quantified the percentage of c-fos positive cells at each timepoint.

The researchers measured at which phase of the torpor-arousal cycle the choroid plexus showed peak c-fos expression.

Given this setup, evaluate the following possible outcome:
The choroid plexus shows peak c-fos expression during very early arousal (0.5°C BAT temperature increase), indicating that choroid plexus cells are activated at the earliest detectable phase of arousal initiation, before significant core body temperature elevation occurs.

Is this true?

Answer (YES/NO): YES